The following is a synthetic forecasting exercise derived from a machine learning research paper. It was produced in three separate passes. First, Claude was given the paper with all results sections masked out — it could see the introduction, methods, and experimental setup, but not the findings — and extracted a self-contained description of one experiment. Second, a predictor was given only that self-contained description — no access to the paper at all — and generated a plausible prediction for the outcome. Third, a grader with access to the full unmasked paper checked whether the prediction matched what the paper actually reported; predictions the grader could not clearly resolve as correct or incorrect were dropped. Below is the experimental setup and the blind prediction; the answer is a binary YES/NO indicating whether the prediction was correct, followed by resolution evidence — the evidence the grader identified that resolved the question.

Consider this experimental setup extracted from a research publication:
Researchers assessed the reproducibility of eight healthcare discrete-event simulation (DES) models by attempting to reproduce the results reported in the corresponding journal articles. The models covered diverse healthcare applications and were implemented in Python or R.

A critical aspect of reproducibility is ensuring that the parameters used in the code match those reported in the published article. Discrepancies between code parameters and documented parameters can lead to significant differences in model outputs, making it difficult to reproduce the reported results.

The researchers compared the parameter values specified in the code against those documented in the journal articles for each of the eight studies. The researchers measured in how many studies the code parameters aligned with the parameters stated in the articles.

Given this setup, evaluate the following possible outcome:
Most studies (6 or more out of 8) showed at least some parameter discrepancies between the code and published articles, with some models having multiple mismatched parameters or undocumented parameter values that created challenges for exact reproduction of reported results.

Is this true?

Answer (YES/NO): NO